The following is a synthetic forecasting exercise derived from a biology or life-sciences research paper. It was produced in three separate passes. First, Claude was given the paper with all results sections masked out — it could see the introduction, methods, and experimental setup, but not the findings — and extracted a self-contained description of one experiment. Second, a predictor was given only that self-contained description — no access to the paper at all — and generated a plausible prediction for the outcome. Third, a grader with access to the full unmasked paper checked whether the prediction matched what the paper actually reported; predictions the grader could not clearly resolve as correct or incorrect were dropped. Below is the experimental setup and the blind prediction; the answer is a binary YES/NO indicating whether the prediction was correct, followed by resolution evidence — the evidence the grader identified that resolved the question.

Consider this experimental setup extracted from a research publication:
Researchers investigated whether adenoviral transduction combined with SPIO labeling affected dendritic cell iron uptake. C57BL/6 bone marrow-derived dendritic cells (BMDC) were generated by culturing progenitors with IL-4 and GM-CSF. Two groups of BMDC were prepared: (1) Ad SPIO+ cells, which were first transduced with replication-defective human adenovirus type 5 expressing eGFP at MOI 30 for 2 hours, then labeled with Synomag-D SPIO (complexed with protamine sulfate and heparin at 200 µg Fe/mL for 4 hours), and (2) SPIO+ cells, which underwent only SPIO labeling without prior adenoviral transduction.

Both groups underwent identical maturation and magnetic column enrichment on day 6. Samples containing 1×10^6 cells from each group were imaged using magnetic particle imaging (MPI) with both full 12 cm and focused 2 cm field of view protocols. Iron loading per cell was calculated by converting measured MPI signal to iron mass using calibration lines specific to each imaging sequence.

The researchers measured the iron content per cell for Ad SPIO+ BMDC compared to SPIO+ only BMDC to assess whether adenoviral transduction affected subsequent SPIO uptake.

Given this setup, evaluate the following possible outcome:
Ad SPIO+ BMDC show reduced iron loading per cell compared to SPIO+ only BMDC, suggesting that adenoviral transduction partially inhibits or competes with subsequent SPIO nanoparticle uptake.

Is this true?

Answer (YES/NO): NO